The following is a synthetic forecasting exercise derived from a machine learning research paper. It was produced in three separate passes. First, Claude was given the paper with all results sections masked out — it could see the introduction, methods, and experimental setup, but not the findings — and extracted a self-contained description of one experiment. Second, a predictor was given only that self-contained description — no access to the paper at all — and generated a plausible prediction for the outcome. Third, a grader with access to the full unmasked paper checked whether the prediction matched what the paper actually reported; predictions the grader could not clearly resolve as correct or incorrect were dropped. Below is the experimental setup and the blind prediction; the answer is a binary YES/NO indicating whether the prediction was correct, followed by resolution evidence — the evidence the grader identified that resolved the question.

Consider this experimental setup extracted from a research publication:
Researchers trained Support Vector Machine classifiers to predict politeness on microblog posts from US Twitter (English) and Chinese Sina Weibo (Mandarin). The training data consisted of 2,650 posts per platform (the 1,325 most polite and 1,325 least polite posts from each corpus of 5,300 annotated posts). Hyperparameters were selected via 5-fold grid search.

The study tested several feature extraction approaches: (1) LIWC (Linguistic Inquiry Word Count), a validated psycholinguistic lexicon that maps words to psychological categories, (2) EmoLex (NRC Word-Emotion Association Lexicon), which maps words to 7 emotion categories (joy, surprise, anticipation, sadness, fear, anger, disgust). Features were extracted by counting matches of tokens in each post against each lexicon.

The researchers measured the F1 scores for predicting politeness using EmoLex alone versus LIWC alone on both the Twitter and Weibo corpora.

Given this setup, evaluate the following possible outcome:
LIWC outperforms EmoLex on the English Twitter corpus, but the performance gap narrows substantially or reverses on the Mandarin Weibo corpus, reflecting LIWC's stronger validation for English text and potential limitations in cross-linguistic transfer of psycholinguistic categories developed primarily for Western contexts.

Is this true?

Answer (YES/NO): NO